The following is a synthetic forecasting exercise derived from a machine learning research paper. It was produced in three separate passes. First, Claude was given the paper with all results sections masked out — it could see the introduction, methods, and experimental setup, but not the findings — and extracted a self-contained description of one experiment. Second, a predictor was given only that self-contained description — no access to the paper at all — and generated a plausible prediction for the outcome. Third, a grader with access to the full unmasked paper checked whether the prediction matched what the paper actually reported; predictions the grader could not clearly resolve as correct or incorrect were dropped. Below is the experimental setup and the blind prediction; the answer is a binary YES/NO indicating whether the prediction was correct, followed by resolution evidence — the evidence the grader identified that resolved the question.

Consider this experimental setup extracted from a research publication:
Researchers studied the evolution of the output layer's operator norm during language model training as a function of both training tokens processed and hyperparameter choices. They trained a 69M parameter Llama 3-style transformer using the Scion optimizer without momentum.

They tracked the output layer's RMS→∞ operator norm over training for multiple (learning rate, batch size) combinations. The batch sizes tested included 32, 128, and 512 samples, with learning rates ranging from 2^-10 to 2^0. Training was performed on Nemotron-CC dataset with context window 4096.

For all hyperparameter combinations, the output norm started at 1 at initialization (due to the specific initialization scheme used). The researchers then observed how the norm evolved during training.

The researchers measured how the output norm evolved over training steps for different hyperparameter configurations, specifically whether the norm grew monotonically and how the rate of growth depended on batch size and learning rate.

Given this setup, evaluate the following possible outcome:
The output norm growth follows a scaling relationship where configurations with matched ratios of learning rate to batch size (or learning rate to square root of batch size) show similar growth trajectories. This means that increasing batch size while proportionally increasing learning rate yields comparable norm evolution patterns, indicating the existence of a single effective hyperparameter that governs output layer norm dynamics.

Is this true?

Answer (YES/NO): NO